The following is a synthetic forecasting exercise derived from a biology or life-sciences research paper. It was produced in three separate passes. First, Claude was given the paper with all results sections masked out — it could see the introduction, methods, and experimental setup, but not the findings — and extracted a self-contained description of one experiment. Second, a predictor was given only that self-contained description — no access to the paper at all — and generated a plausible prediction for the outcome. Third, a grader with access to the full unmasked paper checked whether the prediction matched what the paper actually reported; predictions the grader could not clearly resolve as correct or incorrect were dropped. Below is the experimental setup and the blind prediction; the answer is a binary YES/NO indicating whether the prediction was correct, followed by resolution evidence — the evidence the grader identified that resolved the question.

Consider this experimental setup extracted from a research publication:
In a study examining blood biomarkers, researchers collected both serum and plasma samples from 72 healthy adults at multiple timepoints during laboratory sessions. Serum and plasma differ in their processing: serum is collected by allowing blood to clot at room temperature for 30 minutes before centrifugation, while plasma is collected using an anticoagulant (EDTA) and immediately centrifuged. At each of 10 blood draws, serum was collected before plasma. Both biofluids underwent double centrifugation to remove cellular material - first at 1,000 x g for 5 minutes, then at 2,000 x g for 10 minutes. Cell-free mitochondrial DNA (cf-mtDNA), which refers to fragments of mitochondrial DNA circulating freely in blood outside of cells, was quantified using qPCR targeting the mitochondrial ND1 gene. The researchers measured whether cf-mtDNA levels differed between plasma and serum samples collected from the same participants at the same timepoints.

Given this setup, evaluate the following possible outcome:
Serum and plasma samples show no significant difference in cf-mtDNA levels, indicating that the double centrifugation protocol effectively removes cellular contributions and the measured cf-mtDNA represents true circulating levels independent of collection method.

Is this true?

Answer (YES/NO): NO